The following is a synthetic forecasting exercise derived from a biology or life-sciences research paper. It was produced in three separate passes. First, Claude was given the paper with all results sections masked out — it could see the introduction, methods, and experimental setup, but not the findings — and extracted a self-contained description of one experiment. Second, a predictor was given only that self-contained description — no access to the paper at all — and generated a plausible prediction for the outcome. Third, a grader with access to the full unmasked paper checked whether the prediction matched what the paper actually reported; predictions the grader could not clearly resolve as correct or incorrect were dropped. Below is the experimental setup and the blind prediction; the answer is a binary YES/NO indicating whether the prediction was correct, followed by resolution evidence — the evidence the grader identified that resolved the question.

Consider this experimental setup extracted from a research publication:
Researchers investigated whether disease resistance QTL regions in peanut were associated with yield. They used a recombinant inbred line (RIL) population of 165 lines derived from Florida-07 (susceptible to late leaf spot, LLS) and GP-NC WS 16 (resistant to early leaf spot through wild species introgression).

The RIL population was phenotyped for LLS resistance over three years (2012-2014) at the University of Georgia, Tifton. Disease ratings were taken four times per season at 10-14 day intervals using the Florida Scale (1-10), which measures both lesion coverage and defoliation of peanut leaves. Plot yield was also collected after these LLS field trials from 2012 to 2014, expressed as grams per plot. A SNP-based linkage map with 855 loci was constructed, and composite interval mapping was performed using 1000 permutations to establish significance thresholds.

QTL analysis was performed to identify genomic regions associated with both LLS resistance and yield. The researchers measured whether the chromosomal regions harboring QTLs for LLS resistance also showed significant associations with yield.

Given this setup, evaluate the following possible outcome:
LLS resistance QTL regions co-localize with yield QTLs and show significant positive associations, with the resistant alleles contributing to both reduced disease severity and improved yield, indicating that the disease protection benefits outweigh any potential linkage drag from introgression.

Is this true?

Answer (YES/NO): YES